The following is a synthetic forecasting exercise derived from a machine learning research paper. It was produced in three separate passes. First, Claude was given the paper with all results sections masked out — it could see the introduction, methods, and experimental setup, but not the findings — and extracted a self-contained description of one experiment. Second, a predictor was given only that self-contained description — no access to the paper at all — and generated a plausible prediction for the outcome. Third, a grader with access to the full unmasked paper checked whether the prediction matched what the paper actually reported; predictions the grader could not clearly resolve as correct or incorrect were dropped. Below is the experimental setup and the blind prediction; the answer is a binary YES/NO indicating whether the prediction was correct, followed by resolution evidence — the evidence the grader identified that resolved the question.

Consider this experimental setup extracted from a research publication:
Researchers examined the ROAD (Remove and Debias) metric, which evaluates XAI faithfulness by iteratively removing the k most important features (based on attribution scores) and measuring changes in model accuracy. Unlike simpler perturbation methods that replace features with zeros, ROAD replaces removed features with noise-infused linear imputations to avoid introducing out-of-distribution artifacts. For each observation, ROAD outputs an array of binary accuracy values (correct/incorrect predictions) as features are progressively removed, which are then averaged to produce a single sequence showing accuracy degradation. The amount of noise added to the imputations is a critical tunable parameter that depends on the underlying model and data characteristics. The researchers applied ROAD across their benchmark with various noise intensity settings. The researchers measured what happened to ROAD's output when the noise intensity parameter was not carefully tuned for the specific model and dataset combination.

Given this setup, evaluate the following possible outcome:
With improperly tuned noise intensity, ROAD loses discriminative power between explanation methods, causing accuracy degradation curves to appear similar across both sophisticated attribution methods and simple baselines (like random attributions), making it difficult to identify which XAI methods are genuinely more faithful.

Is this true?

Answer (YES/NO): NO